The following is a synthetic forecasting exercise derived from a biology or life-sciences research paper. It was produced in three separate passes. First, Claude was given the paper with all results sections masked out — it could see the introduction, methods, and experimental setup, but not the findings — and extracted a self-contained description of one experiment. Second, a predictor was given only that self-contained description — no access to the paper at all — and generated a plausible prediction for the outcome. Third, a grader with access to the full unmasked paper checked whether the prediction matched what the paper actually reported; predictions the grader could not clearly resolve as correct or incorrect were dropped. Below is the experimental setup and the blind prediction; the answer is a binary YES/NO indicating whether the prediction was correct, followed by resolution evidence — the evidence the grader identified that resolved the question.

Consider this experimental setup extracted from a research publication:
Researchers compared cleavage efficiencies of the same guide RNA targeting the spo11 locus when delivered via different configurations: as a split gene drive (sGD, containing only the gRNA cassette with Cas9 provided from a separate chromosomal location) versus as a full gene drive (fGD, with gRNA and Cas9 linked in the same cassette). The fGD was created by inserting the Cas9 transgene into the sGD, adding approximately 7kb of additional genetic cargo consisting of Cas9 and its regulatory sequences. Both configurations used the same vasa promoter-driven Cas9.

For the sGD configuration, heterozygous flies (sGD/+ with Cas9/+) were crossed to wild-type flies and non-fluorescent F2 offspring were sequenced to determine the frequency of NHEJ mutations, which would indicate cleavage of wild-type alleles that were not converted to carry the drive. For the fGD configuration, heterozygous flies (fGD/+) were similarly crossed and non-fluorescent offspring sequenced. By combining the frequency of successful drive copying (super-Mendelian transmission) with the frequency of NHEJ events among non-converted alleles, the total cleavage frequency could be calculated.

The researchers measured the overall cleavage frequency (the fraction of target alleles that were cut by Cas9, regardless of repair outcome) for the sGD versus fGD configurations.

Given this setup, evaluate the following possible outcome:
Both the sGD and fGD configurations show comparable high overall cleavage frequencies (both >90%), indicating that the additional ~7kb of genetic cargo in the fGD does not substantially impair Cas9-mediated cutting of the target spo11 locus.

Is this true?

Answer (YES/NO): YES